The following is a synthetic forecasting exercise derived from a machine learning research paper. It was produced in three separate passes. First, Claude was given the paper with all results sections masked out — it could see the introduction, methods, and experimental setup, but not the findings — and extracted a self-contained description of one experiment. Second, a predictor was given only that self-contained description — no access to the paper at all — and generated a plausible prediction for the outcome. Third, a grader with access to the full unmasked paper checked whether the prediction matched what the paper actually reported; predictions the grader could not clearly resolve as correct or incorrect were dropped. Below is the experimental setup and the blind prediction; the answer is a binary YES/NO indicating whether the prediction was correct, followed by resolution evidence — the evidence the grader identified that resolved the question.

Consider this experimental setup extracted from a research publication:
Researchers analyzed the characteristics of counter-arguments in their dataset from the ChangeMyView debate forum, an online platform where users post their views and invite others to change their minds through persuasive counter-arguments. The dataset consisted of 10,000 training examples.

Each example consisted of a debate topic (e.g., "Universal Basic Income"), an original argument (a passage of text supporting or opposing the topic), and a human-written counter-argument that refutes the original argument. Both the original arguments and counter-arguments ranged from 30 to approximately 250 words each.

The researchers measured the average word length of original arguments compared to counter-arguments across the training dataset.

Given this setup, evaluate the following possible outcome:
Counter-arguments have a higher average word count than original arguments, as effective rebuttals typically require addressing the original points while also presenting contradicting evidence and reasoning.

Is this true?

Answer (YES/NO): YES